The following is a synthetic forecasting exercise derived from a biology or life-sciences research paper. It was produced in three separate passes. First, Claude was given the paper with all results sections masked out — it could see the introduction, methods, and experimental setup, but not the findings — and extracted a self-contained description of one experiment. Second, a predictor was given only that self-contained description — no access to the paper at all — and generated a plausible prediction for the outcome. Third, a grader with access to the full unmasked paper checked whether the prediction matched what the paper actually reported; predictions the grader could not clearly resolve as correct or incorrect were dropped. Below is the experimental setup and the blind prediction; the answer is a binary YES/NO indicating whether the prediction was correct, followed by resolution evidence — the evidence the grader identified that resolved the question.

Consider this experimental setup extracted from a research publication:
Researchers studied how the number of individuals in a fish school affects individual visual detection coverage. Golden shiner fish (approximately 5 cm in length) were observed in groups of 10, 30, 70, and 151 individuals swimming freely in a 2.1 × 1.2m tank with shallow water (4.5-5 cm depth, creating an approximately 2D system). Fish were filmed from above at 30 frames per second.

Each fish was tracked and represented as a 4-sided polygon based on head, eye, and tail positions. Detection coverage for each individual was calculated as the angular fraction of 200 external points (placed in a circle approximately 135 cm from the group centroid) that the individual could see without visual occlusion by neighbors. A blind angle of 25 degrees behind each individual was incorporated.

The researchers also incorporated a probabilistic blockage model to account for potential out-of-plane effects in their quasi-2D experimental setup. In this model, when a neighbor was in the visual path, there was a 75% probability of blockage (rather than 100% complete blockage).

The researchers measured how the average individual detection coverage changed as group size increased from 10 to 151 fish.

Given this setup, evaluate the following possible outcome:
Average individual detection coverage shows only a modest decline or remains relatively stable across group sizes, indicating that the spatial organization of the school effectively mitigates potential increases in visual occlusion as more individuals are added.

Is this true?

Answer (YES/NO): NO